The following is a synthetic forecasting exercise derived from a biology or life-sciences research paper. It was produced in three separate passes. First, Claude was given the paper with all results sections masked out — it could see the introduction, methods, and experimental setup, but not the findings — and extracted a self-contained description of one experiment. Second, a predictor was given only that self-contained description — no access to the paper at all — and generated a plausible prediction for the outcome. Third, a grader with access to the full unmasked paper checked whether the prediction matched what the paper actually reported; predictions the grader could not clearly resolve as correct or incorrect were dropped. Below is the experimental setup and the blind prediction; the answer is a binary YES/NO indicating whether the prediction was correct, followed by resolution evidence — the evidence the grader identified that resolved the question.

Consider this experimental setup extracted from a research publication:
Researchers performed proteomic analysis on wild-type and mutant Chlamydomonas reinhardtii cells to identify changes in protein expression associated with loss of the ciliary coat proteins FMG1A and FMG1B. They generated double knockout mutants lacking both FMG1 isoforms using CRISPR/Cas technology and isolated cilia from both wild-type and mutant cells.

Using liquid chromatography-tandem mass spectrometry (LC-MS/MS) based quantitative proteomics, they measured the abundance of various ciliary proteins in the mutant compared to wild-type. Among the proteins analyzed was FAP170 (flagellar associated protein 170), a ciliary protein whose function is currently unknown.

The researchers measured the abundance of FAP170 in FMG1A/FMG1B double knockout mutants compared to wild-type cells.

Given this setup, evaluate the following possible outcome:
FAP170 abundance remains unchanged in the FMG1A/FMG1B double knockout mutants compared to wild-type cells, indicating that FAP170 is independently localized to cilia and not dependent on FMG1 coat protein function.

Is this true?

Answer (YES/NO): NO